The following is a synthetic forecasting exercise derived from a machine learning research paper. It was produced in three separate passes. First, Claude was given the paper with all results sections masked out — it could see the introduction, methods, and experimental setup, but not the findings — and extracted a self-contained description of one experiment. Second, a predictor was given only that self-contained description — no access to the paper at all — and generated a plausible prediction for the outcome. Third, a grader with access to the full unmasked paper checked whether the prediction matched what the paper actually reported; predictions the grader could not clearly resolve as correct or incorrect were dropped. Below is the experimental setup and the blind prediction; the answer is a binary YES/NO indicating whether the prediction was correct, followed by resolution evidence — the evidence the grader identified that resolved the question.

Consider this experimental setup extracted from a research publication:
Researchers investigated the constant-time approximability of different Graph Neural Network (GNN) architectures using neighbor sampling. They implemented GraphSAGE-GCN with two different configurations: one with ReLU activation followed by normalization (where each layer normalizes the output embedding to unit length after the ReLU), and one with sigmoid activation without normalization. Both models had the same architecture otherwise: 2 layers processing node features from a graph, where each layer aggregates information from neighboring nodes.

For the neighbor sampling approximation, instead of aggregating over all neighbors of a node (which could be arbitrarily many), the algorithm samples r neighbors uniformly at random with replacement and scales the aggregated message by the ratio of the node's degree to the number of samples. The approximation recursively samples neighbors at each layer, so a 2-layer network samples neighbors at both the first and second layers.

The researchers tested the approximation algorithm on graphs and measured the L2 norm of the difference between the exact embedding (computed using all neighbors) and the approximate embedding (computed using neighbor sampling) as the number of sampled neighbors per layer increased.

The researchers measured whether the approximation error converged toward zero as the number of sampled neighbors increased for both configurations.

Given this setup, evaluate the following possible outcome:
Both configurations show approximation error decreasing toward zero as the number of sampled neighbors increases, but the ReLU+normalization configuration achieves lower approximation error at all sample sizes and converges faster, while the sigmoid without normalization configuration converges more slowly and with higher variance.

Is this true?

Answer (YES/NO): NO